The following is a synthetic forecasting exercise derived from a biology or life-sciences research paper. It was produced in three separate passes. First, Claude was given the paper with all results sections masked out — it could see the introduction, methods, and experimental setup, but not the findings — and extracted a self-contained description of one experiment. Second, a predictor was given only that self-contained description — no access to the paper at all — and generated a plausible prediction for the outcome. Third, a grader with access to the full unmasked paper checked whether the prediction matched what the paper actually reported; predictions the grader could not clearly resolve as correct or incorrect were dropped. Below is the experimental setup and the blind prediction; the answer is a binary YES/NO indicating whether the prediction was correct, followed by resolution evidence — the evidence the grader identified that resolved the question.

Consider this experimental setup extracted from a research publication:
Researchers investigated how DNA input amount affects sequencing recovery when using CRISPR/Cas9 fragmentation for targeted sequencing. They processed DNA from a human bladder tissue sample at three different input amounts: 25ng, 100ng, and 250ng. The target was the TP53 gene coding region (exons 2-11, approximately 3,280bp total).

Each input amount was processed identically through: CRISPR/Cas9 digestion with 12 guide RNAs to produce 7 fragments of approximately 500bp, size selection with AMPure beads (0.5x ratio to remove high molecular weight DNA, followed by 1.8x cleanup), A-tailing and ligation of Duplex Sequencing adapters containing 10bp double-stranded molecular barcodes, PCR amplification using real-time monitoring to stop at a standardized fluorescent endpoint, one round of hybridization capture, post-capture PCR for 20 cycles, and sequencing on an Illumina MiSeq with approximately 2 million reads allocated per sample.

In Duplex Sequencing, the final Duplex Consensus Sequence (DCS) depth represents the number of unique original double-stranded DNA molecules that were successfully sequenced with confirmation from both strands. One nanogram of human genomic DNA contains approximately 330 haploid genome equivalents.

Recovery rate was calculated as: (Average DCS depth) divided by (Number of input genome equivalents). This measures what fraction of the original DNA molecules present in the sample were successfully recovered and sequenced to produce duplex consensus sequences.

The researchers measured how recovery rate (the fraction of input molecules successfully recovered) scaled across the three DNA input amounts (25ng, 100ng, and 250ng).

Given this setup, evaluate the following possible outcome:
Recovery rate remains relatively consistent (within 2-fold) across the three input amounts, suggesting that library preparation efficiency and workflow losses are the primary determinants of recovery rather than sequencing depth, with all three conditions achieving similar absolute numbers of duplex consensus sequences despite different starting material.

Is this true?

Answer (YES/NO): NO